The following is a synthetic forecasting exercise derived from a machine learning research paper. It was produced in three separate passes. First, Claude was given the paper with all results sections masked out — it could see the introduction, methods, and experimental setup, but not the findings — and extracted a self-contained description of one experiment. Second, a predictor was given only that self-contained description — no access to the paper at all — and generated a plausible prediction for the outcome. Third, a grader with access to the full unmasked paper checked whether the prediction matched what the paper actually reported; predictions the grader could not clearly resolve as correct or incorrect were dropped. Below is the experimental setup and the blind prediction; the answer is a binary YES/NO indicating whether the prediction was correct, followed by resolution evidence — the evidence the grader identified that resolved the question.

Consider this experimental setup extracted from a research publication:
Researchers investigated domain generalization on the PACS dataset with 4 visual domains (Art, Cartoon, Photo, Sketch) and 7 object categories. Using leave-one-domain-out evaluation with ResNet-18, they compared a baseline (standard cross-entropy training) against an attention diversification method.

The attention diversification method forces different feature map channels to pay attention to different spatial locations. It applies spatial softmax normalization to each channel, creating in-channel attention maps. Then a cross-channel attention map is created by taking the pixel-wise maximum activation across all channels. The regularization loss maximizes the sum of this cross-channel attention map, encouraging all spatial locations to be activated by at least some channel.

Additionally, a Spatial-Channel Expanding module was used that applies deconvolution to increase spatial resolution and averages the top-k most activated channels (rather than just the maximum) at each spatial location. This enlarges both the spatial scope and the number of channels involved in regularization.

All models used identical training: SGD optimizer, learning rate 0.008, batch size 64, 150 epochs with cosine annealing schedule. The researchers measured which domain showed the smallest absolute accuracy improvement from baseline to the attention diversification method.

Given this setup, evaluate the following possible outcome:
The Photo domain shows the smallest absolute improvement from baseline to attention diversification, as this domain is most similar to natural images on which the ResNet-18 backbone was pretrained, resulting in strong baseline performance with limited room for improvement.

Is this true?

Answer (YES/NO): YES